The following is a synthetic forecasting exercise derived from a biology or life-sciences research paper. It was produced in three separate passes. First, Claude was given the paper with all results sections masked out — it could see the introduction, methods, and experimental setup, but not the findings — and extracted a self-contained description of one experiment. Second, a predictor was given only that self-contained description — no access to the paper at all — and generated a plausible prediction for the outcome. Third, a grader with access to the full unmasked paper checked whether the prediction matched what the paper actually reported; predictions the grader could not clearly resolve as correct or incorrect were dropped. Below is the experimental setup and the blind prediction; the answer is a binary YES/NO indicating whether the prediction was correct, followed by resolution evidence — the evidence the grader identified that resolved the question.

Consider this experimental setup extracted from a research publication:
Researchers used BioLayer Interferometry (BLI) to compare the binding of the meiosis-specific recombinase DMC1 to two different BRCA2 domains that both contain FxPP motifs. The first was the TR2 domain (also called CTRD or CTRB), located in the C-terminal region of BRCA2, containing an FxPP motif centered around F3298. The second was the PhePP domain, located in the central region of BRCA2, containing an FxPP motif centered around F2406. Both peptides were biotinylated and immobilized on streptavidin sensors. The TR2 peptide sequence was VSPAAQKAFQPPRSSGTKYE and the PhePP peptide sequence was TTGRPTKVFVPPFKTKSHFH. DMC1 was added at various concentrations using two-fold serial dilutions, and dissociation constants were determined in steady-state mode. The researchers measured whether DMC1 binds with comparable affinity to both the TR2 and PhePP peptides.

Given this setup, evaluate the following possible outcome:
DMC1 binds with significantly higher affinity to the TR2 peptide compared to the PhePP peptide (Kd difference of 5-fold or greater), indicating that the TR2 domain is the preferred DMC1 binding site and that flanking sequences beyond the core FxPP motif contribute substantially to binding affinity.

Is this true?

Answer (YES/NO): NO